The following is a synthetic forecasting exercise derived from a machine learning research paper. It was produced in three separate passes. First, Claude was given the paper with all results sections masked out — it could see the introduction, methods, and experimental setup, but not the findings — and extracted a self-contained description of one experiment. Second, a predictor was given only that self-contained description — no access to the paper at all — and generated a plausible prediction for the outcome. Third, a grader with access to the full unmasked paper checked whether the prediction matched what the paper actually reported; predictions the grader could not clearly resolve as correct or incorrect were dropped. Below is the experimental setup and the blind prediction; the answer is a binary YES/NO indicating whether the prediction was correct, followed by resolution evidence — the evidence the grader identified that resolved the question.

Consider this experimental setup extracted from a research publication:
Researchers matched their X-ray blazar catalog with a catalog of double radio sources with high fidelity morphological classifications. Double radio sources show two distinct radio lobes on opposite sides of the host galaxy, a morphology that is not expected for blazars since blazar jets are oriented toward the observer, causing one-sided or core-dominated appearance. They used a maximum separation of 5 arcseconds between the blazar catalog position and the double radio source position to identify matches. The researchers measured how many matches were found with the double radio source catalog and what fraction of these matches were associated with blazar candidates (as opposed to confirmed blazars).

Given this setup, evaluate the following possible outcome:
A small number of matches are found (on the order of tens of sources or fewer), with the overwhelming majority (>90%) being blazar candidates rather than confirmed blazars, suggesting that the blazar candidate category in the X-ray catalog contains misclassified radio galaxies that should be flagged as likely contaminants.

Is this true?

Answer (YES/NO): NO